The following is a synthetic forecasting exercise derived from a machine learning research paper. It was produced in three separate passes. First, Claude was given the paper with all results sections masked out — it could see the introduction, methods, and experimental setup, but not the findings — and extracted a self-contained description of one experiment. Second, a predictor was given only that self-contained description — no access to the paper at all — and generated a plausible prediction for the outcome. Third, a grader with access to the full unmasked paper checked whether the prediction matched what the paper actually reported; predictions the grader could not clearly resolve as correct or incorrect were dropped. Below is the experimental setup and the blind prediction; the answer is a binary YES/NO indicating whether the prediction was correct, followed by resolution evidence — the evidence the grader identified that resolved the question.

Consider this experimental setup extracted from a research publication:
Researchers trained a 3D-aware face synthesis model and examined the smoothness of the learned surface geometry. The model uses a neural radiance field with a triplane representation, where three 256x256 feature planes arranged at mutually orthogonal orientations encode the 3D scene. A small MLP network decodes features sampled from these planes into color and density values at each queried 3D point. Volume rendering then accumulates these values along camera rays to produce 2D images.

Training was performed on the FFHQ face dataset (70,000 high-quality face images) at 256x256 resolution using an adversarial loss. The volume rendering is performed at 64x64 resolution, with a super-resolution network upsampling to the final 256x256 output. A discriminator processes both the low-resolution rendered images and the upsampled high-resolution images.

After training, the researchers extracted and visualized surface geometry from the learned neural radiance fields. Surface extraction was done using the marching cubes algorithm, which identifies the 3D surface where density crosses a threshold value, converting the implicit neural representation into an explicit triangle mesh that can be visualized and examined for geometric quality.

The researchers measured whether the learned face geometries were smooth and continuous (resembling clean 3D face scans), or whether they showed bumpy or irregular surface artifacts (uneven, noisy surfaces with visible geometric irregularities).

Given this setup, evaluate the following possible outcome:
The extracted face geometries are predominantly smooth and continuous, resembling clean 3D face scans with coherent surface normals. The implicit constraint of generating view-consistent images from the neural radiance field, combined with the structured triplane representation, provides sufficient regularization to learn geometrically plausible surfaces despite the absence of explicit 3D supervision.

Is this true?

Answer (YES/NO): YES